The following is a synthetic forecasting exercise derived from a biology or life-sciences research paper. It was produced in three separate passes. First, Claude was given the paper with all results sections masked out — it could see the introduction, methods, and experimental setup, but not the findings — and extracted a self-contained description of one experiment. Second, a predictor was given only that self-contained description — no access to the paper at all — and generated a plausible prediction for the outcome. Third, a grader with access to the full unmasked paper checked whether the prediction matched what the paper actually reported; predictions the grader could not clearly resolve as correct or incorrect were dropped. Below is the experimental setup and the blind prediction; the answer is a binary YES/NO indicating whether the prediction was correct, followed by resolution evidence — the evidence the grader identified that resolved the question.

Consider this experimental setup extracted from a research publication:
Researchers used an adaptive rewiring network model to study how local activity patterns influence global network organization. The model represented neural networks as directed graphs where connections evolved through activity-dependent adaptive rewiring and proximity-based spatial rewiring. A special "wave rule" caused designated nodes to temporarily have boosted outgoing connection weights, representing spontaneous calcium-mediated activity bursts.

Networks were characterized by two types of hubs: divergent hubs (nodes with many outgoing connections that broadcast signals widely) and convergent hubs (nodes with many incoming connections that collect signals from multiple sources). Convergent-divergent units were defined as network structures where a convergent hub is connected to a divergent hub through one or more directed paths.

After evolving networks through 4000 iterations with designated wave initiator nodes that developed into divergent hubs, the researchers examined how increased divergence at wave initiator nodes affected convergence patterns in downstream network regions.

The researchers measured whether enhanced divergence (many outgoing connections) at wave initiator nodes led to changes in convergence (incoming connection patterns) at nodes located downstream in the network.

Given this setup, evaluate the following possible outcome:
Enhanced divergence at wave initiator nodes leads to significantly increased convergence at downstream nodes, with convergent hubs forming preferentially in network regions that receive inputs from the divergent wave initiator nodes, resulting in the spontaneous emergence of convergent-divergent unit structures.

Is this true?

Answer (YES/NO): YES